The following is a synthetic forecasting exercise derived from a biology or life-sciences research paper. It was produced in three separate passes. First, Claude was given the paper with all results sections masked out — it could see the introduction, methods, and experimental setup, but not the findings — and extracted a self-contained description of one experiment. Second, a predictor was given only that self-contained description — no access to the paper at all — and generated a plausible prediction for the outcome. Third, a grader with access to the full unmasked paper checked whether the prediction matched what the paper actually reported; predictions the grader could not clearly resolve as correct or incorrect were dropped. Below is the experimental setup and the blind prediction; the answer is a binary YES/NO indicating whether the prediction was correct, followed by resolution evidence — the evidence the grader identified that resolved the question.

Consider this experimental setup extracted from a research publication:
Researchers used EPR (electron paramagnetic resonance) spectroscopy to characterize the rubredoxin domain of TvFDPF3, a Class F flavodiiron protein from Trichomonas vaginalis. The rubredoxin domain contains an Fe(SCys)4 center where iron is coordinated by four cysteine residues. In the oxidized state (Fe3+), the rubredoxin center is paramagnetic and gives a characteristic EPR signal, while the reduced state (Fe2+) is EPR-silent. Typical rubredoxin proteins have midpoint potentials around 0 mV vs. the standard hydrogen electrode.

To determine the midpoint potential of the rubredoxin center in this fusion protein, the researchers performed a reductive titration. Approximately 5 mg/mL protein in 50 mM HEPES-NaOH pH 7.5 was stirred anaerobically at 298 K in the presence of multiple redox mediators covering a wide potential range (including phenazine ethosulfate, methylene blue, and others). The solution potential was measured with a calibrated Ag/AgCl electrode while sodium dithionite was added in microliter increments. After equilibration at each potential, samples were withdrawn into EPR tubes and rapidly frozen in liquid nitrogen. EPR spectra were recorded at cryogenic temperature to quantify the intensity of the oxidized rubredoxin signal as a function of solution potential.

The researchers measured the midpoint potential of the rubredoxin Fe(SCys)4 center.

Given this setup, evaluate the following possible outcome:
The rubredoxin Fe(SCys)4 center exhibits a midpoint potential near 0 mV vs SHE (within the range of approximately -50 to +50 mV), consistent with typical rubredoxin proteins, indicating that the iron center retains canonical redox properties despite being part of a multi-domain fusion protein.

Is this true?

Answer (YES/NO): YES